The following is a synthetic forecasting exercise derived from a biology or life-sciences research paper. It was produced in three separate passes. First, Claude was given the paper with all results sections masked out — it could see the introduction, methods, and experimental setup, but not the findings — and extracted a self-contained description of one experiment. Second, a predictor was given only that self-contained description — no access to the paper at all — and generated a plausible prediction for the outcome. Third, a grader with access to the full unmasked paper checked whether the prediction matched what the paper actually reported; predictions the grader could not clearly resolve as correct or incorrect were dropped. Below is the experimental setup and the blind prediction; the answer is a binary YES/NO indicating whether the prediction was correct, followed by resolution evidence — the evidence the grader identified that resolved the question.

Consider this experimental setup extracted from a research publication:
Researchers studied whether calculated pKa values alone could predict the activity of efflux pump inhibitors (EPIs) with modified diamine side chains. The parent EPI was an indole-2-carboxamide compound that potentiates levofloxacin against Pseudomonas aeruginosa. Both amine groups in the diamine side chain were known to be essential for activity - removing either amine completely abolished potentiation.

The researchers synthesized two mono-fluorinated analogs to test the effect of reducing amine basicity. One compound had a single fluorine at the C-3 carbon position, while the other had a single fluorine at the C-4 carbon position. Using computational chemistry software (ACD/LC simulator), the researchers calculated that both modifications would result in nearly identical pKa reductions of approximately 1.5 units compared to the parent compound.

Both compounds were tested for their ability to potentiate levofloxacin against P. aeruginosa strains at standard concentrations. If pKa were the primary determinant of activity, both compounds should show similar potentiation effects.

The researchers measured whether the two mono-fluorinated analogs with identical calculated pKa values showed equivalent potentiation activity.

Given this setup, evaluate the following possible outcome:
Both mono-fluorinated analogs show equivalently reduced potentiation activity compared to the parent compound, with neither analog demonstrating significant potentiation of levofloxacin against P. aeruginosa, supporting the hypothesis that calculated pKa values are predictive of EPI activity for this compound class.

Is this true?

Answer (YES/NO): NO